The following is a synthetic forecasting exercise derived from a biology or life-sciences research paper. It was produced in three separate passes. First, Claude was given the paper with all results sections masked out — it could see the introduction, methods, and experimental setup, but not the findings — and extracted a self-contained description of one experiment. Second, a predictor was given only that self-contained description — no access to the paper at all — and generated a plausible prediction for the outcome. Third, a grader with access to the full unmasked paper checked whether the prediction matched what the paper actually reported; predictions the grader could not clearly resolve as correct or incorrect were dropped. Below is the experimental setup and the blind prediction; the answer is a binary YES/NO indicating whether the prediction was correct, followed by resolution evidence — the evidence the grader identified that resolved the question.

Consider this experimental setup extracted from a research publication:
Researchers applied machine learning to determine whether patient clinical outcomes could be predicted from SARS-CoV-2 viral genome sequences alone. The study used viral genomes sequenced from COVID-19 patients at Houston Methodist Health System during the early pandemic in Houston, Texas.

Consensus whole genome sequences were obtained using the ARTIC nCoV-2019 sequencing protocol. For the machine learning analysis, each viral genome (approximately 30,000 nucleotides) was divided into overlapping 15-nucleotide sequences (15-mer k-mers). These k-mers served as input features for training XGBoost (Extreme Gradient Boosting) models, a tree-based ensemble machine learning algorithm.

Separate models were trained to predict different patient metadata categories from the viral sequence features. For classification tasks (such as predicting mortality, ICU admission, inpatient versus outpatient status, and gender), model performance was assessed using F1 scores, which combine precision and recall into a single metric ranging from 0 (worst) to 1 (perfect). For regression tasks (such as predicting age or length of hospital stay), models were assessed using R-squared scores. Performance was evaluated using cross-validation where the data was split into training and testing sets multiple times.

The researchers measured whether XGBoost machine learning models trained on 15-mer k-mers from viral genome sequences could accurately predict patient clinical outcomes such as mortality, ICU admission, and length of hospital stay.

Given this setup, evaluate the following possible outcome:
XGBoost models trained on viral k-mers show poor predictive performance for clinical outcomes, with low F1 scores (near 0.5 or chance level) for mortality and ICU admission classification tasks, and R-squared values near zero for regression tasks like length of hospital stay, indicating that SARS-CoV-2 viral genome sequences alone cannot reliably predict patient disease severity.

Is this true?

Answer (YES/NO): YES